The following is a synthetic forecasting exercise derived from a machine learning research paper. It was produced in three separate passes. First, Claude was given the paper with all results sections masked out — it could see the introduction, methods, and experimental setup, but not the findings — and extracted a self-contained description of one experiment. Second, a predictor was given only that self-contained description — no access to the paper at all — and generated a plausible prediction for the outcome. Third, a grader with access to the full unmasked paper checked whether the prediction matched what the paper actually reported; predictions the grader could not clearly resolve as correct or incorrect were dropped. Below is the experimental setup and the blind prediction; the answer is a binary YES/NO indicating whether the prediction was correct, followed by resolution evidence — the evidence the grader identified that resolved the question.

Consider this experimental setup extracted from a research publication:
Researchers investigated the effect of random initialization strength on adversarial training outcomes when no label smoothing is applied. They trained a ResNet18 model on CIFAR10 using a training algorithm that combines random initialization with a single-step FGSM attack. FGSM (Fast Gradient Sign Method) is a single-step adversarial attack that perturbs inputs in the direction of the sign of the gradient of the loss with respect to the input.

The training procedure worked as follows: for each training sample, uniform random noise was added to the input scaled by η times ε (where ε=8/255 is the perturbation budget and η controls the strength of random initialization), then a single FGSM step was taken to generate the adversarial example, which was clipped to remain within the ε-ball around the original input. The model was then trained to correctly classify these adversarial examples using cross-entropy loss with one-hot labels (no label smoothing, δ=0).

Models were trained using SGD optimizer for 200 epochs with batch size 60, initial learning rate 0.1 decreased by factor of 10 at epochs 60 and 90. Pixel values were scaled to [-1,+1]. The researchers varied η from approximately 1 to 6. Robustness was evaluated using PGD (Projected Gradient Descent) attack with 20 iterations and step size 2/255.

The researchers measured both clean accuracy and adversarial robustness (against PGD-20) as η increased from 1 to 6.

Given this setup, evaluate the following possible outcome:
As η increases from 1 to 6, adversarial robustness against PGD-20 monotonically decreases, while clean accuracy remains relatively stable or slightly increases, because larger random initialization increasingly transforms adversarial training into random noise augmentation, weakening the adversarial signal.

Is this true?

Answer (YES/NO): YES